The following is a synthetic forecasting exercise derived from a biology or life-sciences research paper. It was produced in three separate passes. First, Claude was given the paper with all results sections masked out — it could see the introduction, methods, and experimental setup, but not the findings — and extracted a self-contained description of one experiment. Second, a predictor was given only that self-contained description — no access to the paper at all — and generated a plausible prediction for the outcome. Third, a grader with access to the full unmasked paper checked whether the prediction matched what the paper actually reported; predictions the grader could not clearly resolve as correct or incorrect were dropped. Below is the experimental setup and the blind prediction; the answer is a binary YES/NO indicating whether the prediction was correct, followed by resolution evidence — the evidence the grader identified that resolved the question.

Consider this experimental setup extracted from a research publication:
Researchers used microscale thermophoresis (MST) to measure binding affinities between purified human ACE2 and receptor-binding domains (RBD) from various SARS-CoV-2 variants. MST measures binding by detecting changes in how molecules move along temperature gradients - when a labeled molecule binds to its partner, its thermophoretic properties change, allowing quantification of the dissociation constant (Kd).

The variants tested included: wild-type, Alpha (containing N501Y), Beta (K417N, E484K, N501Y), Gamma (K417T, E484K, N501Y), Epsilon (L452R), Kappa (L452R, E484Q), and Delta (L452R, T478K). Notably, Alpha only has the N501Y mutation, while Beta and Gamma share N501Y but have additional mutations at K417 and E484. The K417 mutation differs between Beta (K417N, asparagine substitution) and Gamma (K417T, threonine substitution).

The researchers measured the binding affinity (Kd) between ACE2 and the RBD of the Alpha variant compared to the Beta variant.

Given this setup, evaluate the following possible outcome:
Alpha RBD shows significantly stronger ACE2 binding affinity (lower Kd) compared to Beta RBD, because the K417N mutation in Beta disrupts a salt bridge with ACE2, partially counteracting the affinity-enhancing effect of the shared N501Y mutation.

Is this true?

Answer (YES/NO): YES